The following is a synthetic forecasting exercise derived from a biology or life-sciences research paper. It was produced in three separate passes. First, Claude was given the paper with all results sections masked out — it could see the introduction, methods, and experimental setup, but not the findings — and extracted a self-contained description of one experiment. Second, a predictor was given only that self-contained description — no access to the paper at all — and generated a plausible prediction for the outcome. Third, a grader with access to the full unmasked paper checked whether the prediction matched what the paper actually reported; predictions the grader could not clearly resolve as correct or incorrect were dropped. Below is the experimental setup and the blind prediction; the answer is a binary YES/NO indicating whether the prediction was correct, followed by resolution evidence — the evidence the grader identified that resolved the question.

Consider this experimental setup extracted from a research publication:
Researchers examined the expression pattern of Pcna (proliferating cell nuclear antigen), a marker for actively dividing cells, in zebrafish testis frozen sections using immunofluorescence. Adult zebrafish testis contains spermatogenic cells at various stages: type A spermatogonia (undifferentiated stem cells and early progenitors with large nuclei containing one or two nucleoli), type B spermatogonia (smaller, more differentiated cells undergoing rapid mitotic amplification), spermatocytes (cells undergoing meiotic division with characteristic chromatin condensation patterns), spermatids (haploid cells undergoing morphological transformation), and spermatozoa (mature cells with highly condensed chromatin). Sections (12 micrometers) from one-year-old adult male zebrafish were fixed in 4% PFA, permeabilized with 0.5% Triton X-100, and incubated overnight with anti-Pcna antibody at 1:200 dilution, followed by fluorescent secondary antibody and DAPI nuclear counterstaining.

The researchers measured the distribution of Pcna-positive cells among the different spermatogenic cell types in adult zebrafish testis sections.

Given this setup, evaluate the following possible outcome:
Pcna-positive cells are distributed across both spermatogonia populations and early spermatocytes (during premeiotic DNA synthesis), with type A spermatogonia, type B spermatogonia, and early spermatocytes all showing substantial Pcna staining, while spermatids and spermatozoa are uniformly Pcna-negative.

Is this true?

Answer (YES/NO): NO